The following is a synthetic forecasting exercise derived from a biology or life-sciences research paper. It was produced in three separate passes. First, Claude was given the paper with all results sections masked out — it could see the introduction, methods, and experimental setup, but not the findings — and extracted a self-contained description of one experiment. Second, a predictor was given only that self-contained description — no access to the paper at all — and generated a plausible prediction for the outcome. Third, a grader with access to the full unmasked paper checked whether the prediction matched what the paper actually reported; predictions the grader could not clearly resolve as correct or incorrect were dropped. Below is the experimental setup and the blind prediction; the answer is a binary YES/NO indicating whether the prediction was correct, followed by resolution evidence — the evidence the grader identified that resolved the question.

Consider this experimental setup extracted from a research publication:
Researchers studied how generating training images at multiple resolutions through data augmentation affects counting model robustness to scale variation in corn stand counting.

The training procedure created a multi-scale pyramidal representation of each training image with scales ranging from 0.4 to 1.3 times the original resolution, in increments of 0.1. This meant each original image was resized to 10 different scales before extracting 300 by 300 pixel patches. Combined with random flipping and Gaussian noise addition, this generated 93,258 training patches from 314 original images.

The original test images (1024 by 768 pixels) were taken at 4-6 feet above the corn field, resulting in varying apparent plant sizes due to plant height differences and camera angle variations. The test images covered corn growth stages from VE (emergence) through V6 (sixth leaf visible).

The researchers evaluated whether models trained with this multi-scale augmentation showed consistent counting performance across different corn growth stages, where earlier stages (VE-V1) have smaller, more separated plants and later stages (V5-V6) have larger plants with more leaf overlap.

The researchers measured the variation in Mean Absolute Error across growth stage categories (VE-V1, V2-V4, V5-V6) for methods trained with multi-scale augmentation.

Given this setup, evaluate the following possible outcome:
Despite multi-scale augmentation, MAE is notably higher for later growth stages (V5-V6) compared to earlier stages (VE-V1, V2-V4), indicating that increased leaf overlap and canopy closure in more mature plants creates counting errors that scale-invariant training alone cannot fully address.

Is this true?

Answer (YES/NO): YES